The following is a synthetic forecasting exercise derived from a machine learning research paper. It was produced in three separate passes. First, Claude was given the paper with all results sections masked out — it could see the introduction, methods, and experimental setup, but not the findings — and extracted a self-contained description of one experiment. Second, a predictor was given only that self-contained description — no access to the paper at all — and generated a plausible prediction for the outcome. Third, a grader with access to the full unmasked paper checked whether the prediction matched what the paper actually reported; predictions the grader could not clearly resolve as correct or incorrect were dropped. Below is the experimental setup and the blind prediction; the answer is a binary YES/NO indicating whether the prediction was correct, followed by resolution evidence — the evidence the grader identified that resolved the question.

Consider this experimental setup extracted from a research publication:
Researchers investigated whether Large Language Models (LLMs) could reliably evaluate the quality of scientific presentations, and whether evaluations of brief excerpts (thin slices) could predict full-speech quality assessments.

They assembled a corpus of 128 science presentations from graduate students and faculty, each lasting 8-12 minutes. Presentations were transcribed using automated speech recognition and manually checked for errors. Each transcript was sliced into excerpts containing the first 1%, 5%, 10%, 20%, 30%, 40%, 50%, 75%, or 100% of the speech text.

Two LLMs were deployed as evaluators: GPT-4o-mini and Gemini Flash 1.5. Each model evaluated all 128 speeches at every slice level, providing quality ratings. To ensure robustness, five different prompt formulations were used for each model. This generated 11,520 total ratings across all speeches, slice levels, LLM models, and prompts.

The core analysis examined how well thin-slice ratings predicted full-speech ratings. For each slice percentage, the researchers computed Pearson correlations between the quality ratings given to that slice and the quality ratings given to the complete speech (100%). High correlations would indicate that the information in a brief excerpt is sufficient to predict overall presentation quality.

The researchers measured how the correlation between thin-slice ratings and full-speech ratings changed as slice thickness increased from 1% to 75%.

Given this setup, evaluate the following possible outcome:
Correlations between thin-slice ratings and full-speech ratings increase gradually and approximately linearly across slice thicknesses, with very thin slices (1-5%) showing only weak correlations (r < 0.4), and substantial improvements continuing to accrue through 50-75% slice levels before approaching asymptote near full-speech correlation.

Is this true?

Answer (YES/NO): NO